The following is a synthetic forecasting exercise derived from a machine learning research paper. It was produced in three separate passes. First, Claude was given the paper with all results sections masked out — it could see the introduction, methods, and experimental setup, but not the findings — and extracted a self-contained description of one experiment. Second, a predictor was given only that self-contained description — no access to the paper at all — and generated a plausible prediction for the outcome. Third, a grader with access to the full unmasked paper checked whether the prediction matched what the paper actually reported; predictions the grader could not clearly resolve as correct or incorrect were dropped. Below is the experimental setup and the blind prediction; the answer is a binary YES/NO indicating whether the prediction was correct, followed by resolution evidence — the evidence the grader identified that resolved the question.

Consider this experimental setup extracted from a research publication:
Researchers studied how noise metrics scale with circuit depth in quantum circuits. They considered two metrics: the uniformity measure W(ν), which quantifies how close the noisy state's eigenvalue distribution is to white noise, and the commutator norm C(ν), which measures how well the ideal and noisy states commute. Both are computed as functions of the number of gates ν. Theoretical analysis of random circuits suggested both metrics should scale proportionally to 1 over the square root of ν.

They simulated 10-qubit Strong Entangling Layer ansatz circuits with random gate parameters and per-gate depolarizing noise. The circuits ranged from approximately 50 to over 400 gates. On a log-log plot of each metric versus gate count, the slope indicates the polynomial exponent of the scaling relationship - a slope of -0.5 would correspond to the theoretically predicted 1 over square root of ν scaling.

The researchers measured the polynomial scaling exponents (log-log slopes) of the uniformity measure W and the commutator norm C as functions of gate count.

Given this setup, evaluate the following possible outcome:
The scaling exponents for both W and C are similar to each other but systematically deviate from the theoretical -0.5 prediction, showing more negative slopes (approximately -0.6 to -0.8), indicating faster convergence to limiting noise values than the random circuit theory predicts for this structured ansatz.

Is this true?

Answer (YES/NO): NO